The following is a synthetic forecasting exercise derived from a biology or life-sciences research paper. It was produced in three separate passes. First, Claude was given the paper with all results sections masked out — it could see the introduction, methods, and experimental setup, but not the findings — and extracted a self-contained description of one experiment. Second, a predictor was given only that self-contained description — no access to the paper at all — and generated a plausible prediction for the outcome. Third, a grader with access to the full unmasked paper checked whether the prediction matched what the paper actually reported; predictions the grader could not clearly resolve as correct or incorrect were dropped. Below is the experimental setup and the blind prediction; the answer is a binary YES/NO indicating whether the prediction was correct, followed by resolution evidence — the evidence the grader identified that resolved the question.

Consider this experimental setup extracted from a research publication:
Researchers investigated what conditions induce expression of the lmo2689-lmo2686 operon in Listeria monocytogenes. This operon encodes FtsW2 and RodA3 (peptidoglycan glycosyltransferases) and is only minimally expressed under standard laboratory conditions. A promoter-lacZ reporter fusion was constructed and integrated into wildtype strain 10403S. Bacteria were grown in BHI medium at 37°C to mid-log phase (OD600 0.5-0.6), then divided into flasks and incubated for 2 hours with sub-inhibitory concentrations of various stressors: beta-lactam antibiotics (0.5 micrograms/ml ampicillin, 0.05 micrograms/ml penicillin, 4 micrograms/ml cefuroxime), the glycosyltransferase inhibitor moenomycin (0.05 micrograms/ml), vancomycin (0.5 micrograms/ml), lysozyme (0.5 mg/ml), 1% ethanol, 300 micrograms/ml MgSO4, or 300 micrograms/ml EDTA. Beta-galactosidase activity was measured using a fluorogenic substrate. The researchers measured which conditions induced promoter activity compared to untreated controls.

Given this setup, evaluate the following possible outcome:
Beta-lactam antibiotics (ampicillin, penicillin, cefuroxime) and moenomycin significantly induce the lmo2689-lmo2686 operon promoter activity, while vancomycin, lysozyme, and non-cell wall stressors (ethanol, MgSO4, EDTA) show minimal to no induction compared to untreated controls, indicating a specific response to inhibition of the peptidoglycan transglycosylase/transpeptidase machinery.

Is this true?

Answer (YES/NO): YES